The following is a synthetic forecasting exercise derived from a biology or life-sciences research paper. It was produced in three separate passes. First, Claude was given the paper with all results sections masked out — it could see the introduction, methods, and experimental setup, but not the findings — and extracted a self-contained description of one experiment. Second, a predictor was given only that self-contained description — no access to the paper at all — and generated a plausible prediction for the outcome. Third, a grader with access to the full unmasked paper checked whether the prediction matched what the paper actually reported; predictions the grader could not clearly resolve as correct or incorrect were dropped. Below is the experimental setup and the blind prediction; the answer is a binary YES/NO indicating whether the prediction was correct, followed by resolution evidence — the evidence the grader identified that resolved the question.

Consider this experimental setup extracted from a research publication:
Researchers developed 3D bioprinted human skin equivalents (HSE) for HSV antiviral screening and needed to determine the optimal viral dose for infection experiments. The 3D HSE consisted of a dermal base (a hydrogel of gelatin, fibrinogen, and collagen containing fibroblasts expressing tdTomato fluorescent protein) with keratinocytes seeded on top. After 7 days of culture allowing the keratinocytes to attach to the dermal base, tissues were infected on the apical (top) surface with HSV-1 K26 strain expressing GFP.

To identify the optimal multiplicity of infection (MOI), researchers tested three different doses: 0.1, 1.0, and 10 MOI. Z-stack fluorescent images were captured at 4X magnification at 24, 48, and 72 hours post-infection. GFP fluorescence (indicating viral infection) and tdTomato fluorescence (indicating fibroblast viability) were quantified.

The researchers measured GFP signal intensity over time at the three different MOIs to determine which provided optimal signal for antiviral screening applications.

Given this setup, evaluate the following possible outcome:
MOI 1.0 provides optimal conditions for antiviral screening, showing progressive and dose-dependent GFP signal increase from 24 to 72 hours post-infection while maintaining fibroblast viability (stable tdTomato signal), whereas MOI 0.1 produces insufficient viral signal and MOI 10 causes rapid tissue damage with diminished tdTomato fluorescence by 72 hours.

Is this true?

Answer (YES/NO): NO